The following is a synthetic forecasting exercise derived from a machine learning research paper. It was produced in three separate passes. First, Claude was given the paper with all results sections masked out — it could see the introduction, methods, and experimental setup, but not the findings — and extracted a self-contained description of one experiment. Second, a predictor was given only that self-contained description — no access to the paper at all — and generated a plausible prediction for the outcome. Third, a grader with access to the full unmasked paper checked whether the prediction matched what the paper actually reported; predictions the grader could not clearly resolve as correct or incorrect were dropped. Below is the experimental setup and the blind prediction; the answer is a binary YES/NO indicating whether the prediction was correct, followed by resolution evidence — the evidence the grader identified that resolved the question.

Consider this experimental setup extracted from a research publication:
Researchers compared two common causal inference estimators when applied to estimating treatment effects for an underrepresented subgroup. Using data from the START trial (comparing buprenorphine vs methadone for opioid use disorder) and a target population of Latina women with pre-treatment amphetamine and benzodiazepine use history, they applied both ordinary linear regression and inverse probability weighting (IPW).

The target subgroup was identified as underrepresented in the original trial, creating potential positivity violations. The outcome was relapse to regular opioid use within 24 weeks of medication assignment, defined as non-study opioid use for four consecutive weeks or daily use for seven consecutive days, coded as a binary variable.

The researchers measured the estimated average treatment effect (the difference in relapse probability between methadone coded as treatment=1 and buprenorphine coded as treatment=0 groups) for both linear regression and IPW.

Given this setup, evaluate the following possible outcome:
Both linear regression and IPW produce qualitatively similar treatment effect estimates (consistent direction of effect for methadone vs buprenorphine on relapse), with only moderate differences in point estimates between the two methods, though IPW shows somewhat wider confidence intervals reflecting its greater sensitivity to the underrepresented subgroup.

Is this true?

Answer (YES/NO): NO